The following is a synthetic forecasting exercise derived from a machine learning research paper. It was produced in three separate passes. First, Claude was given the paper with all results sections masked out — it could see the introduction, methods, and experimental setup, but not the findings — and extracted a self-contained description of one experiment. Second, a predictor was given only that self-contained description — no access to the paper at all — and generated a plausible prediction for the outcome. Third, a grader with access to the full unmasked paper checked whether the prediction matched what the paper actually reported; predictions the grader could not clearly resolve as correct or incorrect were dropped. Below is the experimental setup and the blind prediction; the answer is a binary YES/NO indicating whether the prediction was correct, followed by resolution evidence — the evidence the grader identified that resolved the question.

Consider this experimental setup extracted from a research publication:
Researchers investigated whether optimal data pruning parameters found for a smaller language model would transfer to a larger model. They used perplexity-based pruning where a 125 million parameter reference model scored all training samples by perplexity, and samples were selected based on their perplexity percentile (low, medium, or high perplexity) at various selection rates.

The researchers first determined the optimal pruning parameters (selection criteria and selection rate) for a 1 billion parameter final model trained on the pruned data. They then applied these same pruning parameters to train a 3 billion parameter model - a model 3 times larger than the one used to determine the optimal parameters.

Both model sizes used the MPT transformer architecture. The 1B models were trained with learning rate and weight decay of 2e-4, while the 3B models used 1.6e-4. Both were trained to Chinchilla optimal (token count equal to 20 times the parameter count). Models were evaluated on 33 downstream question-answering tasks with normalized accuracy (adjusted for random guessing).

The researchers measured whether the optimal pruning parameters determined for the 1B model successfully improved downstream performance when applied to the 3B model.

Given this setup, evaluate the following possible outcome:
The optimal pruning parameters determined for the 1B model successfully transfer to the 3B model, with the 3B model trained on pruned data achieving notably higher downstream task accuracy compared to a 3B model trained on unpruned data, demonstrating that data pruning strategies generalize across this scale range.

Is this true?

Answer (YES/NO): YES